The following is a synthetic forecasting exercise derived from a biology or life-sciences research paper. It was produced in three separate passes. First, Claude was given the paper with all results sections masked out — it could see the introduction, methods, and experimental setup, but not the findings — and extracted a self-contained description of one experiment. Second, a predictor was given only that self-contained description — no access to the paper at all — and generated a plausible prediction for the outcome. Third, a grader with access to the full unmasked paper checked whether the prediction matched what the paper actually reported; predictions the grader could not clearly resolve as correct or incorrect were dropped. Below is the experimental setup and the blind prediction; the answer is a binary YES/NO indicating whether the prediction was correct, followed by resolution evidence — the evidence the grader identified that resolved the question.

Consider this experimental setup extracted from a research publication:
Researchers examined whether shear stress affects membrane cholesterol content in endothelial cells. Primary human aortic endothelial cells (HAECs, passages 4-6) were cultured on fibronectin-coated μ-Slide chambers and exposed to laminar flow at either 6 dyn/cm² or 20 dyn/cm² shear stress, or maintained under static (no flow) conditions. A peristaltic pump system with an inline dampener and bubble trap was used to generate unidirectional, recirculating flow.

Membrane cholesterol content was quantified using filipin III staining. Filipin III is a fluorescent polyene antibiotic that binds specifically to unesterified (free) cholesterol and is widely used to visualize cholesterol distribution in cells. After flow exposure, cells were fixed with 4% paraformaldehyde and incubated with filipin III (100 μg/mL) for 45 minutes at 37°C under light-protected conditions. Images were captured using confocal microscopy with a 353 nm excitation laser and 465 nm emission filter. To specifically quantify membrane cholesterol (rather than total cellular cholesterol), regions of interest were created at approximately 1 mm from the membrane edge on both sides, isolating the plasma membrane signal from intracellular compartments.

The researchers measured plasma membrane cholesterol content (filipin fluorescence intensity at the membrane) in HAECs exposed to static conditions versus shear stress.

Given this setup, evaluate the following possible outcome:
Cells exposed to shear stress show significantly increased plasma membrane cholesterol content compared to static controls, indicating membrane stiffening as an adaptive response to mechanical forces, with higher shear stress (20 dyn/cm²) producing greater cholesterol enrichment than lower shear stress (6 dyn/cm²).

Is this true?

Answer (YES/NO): NO